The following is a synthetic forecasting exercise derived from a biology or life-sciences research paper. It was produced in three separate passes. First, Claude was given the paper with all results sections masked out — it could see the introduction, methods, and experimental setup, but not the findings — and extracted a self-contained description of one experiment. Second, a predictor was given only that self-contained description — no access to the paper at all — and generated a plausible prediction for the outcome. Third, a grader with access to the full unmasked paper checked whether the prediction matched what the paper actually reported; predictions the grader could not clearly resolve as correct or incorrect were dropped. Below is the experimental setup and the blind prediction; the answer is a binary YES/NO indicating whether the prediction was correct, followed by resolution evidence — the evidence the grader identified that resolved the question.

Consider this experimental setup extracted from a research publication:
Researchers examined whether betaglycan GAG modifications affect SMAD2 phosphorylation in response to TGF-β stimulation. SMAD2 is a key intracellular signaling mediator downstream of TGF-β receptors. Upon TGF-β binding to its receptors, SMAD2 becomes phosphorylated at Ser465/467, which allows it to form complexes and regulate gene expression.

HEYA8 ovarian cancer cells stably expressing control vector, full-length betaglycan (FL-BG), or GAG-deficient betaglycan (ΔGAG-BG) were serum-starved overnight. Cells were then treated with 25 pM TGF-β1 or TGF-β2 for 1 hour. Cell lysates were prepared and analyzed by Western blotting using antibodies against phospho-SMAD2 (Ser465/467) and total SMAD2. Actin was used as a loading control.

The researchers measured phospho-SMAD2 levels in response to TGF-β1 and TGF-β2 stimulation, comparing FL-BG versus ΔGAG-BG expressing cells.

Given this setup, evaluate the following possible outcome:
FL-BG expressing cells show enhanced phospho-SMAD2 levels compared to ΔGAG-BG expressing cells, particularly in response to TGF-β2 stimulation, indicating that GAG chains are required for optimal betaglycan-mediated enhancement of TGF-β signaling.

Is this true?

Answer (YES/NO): NO